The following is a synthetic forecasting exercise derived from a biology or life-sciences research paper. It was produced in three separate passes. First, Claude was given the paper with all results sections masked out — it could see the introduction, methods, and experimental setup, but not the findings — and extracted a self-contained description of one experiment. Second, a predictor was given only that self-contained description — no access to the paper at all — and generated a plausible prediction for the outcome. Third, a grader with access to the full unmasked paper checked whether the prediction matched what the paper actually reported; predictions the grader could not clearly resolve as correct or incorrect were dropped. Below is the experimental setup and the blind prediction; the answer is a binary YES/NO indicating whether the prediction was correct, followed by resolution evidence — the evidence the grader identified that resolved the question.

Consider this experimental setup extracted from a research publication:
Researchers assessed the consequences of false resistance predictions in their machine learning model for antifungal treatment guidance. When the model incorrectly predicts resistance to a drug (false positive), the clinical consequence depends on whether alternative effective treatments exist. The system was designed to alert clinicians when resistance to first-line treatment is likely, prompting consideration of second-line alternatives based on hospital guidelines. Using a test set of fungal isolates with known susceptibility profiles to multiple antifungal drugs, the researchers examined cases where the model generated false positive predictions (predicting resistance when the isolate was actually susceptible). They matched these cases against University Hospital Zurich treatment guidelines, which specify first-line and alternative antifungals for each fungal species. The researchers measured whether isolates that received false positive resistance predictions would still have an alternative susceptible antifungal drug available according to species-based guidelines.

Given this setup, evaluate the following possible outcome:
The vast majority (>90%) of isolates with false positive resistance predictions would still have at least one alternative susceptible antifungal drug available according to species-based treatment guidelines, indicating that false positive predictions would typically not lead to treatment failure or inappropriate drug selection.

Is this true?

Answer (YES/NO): YES